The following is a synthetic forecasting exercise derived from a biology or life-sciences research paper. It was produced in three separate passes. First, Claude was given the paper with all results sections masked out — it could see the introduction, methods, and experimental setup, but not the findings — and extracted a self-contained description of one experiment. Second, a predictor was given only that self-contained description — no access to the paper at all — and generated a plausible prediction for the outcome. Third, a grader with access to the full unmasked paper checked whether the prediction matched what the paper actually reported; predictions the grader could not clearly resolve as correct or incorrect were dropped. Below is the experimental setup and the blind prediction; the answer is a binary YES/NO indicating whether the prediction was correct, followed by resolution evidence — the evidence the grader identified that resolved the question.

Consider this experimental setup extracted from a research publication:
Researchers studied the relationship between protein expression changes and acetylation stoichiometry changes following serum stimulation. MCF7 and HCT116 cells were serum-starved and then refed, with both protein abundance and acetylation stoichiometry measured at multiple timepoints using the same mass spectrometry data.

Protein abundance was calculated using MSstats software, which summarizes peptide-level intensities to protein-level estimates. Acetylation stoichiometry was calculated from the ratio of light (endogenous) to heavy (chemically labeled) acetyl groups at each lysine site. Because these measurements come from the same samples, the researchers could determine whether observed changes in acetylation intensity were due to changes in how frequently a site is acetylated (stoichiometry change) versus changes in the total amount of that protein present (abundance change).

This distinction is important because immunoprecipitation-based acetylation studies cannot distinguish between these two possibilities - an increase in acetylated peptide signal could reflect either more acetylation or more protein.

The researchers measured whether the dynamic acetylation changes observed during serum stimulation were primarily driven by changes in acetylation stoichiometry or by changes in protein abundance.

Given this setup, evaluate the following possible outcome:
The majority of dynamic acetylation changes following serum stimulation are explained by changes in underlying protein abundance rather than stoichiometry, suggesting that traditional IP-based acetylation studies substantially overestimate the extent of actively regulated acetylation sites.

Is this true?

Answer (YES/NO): NO